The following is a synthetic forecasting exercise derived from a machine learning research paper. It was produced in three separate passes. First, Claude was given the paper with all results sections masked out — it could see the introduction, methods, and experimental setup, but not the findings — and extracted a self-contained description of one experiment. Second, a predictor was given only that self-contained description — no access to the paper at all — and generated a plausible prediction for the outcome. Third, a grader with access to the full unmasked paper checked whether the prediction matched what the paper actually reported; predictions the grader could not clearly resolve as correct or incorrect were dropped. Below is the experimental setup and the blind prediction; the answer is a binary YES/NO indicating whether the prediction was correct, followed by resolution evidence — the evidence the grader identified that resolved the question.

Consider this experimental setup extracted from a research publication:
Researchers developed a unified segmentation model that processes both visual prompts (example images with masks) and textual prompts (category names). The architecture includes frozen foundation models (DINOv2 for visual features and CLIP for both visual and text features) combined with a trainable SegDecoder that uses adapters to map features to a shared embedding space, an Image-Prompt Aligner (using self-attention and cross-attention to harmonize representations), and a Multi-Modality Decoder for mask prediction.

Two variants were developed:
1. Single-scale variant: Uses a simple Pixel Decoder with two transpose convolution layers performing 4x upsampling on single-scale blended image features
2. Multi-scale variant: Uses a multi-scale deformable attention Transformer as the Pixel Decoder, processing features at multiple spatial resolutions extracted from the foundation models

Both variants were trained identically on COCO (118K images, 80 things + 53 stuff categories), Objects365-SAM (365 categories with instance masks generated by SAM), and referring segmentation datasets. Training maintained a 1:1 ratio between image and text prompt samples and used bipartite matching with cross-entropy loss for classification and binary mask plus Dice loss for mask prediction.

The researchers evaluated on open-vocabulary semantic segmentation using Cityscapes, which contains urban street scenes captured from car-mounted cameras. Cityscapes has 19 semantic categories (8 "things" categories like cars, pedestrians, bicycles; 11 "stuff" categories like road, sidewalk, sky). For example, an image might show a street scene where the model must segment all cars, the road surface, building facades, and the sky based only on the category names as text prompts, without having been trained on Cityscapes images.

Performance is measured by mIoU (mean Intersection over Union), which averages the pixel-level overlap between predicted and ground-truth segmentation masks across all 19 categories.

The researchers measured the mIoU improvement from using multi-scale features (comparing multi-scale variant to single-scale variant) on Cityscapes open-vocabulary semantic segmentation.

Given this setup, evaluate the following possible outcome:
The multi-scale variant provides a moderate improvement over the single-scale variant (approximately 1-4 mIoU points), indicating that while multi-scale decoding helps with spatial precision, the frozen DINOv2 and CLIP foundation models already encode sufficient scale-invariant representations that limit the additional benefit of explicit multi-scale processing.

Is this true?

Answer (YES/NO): YES